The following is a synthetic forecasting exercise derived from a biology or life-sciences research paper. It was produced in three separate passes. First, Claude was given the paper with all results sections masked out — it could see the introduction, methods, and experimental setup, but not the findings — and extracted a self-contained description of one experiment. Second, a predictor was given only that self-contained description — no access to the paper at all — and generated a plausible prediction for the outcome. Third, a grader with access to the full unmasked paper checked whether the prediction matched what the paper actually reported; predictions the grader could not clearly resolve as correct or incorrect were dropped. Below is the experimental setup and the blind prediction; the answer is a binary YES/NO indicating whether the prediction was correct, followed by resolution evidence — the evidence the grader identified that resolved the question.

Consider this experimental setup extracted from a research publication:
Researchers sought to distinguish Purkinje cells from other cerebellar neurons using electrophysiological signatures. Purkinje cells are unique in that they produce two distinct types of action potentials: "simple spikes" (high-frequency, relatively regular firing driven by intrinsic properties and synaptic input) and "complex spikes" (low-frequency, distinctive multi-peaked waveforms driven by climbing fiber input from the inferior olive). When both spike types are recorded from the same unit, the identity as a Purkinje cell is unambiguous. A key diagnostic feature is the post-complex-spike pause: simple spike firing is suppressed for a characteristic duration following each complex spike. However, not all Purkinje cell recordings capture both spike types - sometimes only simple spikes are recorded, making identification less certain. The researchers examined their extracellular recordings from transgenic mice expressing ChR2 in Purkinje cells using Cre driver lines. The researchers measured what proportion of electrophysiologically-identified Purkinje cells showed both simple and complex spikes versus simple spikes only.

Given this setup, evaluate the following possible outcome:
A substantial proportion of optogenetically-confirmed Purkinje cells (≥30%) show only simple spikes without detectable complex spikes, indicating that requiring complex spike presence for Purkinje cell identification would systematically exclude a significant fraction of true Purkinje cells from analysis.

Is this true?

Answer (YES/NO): NO